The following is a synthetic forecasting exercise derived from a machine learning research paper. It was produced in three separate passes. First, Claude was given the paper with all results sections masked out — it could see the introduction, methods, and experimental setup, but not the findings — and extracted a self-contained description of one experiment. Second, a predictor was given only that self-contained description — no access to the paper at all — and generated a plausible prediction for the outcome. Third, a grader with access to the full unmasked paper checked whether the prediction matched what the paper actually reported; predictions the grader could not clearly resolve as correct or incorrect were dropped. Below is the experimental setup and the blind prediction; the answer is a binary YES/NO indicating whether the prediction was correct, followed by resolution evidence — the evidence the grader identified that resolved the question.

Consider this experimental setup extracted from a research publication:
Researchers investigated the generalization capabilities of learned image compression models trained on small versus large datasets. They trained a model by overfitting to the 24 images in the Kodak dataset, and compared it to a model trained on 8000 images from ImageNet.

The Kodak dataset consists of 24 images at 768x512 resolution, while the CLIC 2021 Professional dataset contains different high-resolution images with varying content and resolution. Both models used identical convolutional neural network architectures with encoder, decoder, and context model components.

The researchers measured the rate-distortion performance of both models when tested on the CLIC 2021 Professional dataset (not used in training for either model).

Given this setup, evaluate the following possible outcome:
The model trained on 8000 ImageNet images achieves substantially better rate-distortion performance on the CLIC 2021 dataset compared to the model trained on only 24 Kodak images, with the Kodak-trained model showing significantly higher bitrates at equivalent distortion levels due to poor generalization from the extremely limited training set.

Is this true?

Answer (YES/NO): YES